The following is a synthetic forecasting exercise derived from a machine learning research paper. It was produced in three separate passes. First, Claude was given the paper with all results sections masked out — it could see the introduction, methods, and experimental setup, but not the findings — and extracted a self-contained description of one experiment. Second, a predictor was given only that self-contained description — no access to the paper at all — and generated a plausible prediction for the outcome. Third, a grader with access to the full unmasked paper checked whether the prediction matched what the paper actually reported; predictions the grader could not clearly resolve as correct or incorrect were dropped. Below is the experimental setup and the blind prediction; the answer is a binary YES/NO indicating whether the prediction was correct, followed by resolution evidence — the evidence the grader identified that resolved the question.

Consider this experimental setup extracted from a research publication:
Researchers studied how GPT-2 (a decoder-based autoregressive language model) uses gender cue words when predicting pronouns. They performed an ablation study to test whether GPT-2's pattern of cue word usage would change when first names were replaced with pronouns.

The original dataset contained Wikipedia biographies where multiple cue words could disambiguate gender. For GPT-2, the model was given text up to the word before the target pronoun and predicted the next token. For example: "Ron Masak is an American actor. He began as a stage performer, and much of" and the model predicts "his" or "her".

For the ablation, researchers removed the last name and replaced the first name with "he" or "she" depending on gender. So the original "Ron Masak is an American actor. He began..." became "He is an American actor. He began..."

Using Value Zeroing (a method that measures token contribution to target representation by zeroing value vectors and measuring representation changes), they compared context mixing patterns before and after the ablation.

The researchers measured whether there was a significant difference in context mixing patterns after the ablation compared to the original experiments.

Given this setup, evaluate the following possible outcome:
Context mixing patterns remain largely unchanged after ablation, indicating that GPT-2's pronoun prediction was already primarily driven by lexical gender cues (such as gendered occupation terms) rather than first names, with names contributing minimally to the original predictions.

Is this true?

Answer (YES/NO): NO